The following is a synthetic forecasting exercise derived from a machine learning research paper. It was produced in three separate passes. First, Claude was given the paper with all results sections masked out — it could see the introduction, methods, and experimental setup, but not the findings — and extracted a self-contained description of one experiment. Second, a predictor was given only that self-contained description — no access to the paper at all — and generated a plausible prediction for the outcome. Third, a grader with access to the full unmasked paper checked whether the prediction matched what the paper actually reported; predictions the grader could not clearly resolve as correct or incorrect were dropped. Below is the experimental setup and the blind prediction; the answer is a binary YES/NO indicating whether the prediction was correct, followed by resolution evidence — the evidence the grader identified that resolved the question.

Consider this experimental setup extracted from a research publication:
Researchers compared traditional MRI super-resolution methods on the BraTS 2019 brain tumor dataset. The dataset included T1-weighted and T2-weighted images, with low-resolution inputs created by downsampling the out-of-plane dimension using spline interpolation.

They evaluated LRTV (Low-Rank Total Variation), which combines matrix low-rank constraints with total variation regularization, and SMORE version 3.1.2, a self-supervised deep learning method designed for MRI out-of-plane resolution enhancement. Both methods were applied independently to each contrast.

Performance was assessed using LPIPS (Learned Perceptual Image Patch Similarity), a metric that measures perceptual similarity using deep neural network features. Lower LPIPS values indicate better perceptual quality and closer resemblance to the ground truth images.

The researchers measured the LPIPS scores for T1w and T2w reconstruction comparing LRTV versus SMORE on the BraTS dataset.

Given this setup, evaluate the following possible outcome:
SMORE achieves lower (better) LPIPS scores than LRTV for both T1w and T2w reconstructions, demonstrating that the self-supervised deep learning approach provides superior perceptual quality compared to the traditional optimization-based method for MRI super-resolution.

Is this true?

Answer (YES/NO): YES